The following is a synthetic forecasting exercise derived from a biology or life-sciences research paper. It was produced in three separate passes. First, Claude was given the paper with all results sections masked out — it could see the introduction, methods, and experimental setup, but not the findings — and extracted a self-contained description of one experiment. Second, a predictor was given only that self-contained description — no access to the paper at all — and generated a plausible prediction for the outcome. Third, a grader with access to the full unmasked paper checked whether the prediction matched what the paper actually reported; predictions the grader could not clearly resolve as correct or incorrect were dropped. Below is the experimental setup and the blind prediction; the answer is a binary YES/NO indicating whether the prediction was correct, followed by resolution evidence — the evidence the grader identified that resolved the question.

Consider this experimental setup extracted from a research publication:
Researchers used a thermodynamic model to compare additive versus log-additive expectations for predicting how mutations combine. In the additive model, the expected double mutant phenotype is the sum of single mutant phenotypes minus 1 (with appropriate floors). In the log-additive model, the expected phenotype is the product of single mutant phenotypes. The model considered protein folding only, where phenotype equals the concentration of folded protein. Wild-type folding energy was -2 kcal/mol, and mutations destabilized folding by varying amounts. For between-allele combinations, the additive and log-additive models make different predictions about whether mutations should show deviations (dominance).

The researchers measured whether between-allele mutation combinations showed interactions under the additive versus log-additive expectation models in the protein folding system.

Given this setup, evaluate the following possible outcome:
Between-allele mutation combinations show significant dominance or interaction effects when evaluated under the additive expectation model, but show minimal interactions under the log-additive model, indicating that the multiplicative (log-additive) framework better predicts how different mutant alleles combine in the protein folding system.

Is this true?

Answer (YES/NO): NO